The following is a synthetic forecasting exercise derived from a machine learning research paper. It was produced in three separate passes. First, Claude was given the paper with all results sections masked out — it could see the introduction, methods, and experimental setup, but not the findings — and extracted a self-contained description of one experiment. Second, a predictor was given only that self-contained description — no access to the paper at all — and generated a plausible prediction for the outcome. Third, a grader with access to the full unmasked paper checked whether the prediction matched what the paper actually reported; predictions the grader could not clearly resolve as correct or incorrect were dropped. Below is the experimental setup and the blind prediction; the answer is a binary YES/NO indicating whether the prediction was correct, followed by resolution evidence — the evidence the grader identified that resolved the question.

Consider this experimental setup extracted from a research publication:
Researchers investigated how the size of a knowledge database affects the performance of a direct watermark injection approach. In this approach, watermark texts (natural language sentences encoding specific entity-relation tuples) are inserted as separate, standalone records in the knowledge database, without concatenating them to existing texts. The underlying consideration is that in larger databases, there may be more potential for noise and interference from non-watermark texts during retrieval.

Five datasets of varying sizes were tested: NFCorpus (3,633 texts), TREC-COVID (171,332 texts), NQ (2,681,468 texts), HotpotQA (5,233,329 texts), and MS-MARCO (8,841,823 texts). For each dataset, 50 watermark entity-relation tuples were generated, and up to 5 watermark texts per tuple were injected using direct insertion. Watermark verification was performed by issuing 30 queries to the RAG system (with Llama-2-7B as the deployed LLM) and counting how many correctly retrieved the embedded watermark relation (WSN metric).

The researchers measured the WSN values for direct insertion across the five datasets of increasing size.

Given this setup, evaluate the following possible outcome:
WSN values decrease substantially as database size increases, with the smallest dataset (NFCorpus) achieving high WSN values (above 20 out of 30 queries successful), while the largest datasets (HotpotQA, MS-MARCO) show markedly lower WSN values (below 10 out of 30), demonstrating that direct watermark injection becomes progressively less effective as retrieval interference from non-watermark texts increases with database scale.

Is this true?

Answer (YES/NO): NO